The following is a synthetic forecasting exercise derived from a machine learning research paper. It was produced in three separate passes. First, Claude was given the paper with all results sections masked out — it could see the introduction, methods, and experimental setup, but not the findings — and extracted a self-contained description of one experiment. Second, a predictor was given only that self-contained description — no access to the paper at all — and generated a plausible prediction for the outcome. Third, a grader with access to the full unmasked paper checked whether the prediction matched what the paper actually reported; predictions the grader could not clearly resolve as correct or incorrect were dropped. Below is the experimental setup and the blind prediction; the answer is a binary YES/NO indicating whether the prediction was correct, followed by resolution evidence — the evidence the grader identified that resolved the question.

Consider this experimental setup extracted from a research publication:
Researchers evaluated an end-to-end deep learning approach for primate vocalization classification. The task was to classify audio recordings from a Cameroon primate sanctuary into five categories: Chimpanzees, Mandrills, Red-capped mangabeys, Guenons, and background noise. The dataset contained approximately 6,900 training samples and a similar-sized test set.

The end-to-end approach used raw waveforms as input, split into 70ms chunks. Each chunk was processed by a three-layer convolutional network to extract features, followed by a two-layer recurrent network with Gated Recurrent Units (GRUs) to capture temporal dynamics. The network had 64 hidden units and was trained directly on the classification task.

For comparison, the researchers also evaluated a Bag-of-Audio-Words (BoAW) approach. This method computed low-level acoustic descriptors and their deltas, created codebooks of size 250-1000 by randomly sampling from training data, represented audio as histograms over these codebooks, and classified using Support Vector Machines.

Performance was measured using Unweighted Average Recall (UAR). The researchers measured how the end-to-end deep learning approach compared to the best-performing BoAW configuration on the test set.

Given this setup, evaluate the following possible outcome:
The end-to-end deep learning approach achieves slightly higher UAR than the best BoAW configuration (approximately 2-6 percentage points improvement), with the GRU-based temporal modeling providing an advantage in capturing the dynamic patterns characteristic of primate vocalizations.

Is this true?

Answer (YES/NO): NO